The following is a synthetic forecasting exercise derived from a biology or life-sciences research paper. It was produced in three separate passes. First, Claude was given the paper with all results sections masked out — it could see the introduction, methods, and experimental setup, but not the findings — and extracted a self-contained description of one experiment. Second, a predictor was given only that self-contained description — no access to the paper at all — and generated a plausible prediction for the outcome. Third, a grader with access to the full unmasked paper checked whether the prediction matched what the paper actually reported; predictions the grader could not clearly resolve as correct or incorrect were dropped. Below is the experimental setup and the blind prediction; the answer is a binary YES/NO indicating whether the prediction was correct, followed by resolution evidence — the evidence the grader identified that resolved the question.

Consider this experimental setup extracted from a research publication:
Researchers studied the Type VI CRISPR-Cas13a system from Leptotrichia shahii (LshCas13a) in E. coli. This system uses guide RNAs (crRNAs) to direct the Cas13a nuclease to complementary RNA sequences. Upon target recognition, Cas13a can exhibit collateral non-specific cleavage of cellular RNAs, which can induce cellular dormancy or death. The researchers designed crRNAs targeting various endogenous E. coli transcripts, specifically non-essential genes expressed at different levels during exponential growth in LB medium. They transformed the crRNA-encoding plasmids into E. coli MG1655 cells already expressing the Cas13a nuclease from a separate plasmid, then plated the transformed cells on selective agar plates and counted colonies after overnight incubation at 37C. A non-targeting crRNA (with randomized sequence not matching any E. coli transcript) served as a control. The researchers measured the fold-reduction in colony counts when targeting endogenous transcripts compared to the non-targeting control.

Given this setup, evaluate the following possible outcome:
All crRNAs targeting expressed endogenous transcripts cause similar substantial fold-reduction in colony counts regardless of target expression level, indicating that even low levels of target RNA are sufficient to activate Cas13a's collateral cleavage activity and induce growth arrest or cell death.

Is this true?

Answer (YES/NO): NO